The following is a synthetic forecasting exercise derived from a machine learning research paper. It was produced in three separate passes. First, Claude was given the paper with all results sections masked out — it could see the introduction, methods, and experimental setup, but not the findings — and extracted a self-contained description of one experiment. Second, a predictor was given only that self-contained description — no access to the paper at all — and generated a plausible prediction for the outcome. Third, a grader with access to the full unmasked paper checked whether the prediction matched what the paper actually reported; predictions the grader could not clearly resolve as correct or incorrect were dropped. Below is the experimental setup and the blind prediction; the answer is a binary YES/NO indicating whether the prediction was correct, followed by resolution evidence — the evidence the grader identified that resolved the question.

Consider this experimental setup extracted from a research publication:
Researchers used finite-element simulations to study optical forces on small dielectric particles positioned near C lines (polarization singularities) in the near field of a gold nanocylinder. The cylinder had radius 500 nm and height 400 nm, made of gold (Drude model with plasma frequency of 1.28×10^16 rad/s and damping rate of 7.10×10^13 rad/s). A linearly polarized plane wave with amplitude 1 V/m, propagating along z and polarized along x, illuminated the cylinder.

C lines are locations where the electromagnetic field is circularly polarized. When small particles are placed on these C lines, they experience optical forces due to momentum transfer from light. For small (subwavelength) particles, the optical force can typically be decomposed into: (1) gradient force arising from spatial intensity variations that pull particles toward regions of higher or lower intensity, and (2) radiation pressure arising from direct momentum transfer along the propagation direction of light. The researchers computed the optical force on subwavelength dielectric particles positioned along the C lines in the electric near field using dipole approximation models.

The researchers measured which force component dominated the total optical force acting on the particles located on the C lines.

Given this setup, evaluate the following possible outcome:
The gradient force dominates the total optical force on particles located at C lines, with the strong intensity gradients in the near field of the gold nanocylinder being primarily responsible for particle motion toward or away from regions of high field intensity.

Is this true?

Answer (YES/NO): YES